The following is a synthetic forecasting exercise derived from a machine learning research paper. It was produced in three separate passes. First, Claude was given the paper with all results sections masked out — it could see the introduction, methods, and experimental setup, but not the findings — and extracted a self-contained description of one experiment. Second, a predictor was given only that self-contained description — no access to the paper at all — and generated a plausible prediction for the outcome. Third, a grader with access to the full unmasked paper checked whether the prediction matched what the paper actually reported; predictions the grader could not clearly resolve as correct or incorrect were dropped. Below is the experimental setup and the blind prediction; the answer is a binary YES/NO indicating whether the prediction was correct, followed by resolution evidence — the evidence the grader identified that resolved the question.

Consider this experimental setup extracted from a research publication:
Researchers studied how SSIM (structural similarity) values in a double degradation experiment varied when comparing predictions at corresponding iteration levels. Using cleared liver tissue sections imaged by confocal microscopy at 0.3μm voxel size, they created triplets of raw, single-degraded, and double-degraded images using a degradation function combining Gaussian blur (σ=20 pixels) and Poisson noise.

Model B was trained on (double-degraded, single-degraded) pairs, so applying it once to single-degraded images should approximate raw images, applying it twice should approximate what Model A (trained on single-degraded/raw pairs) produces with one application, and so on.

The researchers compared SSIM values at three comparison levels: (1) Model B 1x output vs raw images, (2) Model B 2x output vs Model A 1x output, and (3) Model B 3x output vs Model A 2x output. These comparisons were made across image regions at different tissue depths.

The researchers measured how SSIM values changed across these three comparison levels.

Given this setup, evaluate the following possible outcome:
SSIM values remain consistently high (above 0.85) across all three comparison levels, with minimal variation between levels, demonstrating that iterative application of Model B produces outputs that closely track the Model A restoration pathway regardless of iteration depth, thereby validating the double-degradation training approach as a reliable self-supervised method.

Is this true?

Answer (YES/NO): NO